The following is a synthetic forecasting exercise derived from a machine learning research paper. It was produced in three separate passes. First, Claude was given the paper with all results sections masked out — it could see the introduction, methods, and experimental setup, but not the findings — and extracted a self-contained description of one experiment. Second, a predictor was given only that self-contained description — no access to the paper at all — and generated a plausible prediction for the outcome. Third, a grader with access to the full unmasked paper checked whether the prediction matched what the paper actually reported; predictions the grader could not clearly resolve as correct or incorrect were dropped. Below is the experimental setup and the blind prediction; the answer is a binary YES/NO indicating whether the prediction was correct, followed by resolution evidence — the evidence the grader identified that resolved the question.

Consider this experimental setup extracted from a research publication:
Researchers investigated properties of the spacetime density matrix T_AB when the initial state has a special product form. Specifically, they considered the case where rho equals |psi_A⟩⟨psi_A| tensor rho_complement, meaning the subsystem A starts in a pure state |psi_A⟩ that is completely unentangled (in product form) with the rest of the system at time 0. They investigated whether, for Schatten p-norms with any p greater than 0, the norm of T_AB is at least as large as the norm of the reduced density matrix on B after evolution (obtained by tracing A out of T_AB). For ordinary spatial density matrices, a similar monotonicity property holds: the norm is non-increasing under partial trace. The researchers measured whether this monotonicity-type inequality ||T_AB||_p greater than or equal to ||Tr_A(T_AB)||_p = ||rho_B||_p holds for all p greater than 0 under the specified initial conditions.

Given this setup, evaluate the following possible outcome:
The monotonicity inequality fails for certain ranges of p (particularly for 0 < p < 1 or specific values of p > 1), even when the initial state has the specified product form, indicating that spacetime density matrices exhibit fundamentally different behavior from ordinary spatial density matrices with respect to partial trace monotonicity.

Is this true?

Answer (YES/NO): NO